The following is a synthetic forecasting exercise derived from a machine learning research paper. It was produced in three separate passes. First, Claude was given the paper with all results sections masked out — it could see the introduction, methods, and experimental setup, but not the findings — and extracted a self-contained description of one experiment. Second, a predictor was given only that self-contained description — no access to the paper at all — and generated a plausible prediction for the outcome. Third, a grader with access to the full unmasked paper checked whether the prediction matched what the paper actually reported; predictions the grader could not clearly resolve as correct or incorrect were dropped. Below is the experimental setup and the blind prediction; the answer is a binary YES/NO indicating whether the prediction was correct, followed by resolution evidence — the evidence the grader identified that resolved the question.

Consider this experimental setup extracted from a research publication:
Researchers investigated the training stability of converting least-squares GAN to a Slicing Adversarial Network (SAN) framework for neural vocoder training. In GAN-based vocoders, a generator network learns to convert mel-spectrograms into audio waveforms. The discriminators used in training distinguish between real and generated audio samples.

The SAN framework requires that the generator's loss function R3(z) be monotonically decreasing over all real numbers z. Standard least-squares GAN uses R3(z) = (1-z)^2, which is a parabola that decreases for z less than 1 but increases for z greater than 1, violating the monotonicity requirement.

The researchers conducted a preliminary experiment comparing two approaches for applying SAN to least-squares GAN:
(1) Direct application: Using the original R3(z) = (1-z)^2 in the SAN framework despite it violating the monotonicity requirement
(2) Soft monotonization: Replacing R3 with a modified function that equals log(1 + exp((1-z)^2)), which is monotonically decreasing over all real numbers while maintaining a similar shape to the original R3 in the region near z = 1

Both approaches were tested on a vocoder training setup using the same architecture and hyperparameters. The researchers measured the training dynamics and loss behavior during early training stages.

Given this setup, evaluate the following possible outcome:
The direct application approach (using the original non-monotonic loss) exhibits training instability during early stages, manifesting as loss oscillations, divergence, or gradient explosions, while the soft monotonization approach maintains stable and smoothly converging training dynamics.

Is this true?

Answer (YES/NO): NO